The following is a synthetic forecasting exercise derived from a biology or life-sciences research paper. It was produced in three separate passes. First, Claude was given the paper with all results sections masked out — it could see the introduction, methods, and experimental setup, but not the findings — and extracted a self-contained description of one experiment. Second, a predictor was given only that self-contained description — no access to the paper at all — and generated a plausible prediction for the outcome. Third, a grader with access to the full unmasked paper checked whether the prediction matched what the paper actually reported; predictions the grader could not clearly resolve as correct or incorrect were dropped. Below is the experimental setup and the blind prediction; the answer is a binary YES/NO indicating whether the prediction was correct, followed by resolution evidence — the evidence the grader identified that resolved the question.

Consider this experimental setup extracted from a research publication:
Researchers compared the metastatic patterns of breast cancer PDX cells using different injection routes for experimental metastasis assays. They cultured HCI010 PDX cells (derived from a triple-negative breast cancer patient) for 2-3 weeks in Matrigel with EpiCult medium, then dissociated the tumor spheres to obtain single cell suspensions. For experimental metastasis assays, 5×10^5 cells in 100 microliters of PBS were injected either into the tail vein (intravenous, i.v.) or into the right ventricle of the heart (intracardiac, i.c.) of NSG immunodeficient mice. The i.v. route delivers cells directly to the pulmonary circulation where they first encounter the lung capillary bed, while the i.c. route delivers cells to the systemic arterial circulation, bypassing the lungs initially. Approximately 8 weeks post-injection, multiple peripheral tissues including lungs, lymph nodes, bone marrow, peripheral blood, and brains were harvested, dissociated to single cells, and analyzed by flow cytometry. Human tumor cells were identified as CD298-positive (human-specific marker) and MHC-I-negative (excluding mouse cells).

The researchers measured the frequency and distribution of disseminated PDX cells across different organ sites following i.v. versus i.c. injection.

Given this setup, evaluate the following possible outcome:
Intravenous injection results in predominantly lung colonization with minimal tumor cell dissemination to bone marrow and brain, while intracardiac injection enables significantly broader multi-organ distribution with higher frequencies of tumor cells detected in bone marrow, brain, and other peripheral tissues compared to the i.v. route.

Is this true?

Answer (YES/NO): YES